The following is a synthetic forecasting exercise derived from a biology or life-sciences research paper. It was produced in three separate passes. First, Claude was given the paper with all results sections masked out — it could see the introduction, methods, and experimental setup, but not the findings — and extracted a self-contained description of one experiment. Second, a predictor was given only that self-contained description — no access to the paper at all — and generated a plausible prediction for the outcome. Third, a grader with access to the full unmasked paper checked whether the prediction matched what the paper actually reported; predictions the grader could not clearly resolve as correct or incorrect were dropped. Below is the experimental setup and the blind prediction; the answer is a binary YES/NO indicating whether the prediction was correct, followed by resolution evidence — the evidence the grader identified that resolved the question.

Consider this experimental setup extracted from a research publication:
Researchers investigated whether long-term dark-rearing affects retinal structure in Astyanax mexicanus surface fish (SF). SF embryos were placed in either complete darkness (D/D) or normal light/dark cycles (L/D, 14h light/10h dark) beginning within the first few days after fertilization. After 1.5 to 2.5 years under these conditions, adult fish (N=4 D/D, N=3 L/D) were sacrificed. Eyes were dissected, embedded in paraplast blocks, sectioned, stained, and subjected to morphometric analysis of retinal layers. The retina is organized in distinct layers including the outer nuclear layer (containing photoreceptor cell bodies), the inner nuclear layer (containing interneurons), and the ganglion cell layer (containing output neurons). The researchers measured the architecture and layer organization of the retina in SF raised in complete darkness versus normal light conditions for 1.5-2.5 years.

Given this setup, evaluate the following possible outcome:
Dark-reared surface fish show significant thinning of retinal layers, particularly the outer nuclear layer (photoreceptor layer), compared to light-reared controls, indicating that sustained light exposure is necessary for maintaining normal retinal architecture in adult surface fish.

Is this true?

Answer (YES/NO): NO